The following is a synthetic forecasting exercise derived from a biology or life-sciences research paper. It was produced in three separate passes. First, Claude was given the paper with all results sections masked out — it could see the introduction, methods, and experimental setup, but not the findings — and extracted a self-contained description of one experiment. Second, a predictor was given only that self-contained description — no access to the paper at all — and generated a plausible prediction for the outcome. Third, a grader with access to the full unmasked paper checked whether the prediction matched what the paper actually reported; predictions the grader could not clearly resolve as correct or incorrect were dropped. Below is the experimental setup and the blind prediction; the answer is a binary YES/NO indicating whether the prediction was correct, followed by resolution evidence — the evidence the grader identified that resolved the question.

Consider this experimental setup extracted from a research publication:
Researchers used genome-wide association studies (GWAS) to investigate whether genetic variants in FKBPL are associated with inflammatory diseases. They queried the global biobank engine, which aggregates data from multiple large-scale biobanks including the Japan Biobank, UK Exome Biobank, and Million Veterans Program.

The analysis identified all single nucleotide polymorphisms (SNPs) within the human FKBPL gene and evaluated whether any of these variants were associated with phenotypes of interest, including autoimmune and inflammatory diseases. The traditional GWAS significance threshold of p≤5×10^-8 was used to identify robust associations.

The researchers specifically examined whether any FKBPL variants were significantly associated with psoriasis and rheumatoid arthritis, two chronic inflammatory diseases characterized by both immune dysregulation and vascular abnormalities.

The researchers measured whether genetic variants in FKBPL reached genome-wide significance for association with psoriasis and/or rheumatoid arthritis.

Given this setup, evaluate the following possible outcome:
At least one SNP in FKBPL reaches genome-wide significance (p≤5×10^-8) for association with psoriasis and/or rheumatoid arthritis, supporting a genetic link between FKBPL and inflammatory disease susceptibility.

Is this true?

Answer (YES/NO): YES